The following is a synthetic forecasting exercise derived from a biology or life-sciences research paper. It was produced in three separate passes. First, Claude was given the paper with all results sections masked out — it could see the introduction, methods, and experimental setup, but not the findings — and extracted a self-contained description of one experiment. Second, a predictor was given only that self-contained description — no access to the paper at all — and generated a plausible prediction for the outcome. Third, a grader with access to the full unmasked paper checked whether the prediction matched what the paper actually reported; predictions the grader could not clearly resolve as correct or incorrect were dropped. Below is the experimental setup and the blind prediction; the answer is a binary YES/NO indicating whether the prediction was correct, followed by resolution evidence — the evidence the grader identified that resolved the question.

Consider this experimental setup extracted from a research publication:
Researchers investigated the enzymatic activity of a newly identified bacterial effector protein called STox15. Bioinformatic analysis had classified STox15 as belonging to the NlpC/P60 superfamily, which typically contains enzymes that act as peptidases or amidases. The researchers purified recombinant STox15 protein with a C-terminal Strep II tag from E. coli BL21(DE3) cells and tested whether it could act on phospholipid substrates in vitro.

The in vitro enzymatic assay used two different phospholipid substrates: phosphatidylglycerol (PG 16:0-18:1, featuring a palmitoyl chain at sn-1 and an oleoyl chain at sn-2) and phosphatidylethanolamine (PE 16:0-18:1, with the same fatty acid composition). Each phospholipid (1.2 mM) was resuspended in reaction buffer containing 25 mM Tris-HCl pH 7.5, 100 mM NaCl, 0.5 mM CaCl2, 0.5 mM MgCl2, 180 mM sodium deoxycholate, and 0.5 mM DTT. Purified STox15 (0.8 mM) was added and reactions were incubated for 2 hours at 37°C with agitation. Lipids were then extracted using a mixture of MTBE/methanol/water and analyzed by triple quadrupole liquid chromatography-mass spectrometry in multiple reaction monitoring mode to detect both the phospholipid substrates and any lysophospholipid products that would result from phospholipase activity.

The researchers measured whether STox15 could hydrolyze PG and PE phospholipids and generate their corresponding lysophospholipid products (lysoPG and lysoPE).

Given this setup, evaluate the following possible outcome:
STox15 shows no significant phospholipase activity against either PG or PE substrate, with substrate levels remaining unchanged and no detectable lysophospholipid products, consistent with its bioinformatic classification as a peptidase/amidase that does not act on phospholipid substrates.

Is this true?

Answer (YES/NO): NO